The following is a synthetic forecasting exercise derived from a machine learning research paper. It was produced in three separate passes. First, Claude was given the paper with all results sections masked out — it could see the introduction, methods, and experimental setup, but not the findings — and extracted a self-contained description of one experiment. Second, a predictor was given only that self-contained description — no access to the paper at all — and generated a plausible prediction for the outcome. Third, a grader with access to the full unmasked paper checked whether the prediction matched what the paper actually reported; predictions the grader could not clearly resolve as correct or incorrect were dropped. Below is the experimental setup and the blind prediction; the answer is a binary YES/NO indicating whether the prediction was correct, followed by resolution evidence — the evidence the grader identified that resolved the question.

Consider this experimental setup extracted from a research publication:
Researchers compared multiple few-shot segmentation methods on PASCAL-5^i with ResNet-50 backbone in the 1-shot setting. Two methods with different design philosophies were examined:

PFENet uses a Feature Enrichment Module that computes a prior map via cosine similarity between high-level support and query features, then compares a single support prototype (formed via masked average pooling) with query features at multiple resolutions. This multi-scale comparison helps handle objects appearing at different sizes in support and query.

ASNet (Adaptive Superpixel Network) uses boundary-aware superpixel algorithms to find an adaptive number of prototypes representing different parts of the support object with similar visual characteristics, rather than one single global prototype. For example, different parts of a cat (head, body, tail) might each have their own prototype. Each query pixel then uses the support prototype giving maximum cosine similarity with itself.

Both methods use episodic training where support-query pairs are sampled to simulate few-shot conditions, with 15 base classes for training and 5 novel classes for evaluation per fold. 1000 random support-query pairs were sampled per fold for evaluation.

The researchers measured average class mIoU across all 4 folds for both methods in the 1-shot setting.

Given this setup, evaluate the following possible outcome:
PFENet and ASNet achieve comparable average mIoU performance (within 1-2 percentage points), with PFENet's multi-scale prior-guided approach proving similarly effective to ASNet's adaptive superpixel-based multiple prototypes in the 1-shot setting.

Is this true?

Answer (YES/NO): NO